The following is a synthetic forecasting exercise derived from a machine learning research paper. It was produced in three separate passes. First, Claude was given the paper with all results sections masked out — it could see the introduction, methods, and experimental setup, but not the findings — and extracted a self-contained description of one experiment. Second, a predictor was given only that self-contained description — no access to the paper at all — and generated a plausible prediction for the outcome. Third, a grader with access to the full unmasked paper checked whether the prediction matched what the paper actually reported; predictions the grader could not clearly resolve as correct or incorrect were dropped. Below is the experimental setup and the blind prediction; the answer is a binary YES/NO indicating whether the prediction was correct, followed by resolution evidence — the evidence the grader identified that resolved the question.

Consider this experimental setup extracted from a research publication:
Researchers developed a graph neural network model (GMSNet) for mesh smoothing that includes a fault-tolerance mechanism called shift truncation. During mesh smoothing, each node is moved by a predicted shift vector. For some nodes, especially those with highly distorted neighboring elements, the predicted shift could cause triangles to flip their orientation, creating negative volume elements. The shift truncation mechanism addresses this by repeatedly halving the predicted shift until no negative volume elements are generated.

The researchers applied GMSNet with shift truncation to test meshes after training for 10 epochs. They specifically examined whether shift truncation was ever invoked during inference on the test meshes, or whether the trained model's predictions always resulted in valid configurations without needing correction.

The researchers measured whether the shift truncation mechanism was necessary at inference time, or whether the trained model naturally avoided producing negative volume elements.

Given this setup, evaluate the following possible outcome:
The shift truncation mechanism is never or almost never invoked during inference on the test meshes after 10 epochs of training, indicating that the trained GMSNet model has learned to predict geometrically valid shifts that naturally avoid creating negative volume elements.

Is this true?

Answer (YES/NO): NO